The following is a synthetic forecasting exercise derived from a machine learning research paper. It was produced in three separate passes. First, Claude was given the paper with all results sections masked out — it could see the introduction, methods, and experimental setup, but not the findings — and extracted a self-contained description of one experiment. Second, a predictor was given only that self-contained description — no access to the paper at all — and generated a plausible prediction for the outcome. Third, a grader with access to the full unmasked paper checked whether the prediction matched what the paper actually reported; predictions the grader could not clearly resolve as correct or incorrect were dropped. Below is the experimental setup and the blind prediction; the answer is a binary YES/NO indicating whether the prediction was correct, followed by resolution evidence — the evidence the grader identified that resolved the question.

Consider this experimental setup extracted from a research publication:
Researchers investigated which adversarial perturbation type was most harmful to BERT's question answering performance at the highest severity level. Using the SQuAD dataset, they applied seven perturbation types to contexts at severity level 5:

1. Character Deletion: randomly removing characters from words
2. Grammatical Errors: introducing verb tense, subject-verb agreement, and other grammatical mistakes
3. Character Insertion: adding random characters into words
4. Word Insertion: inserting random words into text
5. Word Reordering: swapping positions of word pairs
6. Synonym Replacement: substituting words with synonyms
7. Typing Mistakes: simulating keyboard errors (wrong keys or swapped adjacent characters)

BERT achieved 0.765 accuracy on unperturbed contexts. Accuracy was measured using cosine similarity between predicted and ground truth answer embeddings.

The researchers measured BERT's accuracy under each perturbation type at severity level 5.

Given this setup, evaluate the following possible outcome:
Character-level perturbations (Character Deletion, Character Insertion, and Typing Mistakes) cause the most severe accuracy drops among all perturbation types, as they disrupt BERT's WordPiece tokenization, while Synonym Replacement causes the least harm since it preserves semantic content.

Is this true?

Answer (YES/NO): NO